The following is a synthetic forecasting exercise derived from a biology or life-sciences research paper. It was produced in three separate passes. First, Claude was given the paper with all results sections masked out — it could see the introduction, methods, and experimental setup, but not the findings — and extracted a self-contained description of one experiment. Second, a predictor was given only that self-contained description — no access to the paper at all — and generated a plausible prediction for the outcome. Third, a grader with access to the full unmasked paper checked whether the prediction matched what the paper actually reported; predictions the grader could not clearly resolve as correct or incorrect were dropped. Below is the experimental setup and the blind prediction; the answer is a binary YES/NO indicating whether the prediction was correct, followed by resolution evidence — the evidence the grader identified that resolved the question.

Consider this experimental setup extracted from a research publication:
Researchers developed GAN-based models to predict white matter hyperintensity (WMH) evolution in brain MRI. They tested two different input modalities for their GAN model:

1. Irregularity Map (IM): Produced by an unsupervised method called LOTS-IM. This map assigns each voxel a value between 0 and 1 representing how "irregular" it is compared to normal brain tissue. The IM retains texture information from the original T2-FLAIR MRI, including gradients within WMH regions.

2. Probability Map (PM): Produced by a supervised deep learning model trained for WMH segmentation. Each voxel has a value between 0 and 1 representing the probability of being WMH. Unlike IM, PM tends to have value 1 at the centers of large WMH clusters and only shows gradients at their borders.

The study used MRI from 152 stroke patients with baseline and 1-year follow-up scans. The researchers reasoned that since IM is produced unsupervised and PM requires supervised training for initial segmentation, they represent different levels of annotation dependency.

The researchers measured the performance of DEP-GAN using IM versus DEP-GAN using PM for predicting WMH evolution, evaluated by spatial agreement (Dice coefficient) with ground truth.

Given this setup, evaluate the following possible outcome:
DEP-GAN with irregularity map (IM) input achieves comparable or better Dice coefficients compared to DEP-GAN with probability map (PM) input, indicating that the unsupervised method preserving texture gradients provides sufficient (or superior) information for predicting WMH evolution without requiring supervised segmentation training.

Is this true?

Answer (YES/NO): NO